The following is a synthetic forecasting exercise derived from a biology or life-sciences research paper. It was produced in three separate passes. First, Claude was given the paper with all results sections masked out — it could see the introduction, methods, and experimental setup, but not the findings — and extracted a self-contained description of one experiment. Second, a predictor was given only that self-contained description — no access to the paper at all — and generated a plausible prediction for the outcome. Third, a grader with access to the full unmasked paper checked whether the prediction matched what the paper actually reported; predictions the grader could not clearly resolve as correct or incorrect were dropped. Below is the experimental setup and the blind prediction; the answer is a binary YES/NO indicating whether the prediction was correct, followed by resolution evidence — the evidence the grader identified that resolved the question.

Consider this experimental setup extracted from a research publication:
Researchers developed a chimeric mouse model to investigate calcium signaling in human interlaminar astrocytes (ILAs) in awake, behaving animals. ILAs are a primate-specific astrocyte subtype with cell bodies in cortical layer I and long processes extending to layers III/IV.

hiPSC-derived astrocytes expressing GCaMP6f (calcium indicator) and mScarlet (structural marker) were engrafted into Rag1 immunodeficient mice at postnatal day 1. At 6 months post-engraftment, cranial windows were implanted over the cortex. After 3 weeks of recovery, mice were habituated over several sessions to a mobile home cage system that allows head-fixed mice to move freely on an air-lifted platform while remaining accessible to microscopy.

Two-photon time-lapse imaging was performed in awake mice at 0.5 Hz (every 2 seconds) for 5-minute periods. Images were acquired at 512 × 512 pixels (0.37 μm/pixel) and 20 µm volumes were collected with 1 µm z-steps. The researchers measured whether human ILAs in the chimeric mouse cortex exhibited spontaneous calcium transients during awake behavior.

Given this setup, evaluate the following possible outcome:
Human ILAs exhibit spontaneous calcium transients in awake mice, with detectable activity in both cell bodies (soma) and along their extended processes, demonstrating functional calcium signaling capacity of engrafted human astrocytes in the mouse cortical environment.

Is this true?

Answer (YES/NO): NO